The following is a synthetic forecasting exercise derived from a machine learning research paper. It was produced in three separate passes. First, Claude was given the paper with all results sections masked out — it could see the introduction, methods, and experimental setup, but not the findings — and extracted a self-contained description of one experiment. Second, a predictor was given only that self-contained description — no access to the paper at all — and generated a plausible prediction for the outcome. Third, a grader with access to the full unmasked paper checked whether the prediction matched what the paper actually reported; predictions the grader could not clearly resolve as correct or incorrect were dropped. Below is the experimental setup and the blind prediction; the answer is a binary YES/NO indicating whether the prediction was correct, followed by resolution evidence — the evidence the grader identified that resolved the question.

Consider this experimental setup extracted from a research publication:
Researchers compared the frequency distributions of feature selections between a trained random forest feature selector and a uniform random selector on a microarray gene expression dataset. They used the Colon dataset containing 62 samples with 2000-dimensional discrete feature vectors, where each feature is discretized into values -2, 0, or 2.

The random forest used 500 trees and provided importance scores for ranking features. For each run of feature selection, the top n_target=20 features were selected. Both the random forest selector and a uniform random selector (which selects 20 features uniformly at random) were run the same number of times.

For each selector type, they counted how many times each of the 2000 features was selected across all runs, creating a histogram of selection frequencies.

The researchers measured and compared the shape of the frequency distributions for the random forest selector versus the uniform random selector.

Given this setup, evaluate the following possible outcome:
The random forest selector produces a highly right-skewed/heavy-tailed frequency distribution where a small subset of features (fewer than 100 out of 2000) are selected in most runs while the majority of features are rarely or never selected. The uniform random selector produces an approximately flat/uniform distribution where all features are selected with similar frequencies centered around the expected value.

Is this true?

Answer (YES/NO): YES